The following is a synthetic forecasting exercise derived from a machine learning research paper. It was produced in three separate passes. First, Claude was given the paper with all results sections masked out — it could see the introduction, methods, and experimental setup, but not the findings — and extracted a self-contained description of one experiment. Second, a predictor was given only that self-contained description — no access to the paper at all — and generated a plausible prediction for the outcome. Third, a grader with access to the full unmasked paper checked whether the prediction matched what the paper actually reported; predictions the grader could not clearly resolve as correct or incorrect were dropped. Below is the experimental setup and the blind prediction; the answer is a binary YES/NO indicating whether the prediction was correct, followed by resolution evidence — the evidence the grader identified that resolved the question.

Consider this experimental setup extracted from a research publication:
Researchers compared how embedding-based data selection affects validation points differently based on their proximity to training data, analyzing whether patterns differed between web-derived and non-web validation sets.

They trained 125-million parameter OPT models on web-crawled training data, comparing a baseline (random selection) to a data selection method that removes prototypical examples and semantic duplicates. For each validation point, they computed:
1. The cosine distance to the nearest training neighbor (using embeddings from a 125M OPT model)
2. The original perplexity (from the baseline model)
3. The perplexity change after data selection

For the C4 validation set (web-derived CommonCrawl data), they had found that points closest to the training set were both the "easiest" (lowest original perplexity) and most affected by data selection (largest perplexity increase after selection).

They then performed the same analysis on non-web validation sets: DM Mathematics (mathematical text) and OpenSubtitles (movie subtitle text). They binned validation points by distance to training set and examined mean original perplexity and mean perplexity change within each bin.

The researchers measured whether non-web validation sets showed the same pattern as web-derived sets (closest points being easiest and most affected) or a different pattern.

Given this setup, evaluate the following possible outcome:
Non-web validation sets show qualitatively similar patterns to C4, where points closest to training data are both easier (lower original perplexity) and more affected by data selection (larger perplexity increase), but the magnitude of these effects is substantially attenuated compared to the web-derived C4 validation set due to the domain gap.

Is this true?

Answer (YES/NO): NO